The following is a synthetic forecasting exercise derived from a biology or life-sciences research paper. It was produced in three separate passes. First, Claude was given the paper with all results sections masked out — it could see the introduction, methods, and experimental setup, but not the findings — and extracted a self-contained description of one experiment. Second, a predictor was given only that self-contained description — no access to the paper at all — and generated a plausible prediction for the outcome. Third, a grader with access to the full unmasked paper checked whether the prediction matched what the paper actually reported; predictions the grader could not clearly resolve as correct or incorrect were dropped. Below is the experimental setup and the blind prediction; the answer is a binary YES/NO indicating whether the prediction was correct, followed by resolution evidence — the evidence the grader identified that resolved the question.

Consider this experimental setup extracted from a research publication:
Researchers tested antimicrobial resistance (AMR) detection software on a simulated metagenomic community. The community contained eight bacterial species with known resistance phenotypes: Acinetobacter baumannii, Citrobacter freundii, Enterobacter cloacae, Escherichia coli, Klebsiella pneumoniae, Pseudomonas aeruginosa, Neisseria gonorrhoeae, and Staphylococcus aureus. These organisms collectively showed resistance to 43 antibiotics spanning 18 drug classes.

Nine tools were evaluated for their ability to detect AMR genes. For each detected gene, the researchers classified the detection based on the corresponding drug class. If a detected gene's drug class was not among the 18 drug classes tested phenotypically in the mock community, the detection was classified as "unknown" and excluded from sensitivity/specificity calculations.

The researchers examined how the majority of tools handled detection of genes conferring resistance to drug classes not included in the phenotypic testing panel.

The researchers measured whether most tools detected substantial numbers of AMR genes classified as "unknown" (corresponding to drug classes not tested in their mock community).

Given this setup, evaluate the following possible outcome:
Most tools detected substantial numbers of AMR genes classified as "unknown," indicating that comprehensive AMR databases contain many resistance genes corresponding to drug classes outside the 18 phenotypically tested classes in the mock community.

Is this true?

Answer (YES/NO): YES